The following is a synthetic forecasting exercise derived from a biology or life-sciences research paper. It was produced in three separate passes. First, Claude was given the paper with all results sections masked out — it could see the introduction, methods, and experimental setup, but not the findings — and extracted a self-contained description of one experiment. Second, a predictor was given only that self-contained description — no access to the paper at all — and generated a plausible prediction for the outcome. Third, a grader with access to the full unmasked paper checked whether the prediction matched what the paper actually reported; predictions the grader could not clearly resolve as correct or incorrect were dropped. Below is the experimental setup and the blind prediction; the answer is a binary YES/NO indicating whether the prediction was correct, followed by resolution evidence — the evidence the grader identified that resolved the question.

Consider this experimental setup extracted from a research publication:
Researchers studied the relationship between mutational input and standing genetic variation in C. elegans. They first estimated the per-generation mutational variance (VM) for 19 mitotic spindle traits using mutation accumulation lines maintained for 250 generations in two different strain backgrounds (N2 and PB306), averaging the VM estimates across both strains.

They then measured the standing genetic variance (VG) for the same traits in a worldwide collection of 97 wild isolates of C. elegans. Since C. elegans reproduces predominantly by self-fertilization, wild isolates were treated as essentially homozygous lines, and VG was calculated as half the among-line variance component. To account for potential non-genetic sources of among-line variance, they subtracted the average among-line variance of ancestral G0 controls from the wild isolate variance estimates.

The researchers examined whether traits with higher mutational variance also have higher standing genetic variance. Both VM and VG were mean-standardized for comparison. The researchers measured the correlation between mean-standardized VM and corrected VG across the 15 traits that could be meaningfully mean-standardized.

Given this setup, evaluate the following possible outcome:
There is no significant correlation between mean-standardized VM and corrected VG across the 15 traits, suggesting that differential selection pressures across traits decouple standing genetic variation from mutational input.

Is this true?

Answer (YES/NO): NO